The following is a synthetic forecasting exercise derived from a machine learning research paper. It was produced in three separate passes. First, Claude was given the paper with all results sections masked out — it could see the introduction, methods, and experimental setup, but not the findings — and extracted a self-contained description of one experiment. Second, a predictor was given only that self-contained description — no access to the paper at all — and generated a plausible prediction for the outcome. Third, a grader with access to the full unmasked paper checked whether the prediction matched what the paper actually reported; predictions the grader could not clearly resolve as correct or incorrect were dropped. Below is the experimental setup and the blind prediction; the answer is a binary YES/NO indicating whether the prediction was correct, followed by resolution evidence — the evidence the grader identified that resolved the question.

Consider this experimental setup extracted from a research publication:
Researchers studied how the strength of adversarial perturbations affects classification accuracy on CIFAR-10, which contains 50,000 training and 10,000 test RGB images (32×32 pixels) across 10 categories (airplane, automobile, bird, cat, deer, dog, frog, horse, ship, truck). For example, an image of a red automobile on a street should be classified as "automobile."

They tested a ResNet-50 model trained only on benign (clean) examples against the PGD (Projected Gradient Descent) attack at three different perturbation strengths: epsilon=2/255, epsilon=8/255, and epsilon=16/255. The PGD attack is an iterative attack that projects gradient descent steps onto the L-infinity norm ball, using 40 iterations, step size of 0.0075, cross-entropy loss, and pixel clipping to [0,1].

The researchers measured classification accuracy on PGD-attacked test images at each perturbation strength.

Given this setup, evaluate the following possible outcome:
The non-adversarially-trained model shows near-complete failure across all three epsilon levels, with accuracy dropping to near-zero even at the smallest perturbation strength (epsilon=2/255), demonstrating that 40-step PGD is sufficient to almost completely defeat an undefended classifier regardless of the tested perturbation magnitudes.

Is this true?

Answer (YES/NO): NO